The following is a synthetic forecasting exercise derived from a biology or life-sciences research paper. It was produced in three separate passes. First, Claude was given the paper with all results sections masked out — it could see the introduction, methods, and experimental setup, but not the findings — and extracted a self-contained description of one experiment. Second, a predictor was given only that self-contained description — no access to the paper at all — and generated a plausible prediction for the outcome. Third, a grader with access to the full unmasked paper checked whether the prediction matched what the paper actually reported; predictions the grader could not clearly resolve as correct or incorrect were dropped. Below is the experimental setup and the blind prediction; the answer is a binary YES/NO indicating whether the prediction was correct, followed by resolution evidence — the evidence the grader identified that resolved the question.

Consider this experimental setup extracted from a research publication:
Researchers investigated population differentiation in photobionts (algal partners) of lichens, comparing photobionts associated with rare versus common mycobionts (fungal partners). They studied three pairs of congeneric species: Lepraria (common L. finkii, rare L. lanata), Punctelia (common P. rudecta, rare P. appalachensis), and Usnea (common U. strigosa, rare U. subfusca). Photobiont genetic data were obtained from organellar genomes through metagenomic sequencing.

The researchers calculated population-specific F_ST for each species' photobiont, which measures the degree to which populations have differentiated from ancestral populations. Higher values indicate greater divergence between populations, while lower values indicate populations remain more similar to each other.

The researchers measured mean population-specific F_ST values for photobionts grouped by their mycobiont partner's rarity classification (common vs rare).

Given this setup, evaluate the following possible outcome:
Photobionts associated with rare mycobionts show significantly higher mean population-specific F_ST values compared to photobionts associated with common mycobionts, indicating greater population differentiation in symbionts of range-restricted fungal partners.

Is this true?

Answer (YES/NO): YES